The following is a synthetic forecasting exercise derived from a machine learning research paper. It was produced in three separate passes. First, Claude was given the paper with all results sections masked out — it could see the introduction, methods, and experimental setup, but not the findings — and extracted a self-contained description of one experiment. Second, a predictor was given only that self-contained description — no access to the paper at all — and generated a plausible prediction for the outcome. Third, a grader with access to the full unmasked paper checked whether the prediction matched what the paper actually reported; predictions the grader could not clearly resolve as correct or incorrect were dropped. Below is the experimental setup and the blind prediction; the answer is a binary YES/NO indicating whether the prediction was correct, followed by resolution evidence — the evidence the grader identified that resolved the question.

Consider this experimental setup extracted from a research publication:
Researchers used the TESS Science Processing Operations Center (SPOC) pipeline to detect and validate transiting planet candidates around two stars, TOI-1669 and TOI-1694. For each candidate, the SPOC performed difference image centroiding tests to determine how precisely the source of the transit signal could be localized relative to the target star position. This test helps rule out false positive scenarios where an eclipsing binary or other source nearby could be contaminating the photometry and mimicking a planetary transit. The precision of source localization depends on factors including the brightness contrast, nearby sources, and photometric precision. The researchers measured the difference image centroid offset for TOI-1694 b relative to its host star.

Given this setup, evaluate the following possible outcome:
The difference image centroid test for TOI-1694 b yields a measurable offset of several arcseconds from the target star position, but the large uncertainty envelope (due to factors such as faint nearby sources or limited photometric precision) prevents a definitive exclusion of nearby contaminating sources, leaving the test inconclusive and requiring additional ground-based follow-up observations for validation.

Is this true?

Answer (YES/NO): NO